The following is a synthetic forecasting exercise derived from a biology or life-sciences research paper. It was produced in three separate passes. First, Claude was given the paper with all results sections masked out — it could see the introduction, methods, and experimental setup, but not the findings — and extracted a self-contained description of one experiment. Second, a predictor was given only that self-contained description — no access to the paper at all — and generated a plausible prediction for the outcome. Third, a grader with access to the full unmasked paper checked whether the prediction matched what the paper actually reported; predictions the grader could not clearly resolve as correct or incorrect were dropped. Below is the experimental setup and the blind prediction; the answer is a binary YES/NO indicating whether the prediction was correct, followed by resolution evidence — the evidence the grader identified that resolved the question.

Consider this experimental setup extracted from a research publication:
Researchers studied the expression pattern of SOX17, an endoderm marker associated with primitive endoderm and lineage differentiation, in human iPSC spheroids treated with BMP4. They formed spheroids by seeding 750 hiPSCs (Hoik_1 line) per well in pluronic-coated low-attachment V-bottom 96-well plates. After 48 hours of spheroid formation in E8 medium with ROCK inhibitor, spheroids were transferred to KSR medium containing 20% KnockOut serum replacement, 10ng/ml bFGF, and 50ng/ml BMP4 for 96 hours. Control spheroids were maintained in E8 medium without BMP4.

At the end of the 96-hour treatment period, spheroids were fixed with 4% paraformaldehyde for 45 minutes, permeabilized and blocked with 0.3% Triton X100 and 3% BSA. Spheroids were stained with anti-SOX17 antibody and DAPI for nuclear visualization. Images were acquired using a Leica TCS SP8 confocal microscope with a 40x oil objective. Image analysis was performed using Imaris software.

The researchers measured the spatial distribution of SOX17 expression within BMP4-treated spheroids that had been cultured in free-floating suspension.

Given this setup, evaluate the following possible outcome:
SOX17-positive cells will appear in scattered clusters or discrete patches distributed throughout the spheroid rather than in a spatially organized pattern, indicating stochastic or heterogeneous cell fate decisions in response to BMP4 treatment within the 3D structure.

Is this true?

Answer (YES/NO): NO